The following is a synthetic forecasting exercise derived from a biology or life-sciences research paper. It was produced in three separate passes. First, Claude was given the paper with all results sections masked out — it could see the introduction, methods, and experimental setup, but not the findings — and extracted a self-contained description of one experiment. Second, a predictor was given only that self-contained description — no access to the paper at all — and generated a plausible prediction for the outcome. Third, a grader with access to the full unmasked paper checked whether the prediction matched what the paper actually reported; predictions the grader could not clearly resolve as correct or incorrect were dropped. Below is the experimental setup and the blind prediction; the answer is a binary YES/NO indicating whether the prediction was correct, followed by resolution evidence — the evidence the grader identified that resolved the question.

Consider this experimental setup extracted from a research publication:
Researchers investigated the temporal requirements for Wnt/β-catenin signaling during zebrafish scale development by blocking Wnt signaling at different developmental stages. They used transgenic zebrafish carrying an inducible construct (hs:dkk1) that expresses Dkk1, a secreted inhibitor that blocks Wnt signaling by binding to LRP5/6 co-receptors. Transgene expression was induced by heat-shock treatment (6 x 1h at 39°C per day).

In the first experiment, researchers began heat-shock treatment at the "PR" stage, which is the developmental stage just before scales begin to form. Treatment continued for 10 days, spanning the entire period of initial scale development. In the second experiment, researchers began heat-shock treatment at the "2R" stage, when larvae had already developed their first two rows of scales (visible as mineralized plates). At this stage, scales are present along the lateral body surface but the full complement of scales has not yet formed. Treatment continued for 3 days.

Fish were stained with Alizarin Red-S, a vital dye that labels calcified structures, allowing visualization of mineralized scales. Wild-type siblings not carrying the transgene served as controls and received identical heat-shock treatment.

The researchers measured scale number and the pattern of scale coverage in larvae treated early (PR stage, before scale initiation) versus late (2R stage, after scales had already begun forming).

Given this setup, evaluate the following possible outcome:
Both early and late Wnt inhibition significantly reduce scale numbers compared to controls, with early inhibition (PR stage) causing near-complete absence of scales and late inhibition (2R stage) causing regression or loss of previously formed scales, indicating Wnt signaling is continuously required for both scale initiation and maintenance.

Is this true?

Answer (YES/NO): NO